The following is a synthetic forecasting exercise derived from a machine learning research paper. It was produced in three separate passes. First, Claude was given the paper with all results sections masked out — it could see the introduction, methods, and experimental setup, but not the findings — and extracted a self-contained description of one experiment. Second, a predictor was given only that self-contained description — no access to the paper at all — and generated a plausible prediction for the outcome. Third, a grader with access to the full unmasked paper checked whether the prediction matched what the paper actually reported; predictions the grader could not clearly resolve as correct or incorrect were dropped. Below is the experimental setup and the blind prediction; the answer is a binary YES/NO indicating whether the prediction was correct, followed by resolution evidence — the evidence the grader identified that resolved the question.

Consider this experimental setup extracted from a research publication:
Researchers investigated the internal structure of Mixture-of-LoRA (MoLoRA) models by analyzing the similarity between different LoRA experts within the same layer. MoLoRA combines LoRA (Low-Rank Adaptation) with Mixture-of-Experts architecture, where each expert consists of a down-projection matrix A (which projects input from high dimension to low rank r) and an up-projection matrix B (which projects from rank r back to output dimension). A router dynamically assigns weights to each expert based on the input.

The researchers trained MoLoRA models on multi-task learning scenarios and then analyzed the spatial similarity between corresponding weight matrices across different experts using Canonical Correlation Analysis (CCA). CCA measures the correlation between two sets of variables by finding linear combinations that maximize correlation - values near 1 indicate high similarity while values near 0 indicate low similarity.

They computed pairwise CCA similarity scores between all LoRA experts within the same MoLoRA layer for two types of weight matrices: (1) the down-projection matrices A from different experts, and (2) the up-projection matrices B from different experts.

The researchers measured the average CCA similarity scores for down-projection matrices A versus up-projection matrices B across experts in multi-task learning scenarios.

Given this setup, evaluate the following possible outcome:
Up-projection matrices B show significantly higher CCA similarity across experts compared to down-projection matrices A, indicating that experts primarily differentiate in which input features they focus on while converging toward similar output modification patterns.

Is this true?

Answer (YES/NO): NO